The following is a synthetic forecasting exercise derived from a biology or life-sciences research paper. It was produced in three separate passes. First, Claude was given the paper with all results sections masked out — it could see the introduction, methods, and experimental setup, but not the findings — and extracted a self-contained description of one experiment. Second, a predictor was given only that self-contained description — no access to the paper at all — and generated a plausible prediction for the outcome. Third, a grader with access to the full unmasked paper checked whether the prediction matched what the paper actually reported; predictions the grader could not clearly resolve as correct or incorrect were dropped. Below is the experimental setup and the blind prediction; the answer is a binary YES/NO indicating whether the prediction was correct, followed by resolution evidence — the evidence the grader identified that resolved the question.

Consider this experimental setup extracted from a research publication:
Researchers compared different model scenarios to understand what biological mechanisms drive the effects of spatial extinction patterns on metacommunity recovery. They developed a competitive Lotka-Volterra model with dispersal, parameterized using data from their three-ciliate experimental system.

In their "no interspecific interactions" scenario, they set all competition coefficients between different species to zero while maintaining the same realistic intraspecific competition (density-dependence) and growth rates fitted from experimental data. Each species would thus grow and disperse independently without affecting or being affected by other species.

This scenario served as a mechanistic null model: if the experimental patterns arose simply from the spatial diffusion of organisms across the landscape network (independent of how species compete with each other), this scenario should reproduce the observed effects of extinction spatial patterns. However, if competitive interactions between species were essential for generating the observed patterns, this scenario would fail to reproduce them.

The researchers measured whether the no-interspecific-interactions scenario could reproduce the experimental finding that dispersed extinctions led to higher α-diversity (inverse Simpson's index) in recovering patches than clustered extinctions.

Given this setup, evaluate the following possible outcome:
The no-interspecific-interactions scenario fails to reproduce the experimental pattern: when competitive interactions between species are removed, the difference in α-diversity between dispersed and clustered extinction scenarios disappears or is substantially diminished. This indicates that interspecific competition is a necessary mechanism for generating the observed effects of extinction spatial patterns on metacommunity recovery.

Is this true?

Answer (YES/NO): YES